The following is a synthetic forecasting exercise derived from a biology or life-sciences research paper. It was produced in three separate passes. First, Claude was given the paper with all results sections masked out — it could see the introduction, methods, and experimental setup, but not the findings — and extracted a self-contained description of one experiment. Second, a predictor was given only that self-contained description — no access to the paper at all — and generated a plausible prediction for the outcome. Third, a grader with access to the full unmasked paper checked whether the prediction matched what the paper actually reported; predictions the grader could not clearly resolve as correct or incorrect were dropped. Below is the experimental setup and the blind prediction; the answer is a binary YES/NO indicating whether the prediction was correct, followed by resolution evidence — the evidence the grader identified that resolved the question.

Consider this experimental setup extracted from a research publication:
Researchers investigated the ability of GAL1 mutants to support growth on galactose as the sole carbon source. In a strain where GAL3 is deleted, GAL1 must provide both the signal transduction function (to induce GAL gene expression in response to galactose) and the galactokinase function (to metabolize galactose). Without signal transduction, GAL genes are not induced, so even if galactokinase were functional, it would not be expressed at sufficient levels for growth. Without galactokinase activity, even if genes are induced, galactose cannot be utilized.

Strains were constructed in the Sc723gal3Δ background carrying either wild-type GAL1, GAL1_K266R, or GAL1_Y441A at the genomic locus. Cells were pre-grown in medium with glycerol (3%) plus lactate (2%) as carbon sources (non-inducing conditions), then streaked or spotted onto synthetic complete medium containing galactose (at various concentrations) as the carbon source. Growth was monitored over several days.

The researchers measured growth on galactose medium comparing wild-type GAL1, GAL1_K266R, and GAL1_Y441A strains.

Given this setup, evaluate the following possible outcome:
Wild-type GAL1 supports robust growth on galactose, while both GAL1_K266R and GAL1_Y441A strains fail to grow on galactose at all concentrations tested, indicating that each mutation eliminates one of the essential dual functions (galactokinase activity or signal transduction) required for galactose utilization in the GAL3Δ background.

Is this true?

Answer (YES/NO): NO